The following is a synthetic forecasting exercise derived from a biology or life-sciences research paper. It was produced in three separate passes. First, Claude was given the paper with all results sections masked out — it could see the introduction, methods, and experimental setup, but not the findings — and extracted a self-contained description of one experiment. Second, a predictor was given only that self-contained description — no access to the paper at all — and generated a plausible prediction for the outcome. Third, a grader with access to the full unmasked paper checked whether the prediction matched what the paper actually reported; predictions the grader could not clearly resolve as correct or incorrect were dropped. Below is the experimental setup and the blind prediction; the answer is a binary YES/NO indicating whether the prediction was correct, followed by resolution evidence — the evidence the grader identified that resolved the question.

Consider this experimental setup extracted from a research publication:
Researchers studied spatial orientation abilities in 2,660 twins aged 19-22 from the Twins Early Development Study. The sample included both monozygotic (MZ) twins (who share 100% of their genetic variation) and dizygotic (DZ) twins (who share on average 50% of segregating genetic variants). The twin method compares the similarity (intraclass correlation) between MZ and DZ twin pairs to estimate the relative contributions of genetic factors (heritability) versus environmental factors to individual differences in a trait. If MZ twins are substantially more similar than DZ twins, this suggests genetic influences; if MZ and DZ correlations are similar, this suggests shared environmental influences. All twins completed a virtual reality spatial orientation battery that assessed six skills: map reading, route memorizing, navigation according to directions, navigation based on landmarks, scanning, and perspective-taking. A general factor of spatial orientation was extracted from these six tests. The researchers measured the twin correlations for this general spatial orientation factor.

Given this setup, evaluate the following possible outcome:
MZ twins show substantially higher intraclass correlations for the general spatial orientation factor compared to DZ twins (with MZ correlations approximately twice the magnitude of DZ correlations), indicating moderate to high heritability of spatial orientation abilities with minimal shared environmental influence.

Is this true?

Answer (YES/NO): YES